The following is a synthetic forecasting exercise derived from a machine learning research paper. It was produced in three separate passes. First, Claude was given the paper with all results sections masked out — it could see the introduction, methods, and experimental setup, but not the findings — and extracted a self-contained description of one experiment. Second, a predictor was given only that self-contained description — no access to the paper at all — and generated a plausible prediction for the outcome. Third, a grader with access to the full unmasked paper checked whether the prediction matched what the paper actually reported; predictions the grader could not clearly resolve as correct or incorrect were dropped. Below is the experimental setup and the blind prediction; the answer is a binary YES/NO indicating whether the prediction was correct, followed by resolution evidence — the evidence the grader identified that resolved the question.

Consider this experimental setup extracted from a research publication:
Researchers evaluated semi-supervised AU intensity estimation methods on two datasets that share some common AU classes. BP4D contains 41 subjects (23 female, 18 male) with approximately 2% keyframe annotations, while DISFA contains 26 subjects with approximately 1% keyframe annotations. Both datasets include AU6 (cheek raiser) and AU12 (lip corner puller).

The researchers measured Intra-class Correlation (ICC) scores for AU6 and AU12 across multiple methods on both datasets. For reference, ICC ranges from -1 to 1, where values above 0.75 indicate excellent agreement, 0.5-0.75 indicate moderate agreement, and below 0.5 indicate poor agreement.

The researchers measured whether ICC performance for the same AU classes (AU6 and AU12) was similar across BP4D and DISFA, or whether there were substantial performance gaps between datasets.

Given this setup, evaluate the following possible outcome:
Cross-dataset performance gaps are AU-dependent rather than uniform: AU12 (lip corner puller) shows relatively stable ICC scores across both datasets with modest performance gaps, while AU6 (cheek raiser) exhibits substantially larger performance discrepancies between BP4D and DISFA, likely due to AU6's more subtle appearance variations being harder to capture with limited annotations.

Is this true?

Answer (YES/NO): NO